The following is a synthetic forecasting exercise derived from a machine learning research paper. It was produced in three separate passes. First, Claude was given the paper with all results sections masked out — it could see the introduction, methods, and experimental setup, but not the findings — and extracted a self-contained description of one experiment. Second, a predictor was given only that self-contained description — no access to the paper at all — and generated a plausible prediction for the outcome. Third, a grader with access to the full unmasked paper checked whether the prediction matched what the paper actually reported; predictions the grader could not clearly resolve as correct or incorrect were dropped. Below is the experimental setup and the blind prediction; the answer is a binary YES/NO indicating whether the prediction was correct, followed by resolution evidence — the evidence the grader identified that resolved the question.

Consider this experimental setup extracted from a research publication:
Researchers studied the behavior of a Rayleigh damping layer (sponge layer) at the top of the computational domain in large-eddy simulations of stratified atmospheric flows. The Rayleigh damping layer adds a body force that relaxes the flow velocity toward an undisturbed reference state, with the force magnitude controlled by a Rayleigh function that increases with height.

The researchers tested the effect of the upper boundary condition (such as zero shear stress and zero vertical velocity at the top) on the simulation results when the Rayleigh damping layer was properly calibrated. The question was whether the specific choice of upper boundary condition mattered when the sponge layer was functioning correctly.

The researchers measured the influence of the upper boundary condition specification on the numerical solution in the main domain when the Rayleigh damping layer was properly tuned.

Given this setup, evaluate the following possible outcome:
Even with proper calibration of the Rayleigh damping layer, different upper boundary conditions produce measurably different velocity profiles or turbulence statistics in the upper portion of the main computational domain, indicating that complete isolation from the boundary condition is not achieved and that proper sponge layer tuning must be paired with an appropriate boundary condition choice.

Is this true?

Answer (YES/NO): NO